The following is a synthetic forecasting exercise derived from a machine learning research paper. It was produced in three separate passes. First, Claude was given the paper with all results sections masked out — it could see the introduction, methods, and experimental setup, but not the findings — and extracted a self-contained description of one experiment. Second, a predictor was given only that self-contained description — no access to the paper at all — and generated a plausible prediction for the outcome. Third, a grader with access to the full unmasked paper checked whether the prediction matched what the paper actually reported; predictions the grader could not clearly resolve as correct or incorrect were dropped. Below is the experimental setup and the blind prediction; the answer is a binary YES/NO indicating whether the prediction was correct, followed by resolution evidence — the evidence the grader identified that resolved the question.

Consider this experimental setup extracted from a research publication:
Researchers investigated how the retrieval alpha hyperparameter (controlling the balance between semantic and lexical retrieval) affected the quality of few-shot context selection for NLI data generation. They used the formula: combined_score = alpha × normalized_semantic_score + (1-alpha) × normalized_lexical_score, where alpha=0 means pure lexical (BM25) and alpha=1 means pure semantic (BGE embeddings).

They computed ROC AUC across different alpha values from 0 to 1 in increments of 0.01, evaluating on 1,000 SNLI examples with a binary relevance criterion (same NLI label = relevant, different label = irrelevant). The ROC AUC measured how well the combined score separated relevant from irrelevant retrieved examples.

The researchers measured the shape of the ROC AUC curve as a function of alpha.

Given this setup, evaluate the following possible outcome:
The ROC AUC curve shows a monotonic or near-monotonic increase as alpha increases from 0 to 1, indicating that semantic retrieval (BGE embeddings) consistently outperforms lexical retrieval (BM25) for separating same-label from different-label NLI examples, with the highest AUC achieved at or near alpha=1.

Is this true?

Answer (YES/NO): NO